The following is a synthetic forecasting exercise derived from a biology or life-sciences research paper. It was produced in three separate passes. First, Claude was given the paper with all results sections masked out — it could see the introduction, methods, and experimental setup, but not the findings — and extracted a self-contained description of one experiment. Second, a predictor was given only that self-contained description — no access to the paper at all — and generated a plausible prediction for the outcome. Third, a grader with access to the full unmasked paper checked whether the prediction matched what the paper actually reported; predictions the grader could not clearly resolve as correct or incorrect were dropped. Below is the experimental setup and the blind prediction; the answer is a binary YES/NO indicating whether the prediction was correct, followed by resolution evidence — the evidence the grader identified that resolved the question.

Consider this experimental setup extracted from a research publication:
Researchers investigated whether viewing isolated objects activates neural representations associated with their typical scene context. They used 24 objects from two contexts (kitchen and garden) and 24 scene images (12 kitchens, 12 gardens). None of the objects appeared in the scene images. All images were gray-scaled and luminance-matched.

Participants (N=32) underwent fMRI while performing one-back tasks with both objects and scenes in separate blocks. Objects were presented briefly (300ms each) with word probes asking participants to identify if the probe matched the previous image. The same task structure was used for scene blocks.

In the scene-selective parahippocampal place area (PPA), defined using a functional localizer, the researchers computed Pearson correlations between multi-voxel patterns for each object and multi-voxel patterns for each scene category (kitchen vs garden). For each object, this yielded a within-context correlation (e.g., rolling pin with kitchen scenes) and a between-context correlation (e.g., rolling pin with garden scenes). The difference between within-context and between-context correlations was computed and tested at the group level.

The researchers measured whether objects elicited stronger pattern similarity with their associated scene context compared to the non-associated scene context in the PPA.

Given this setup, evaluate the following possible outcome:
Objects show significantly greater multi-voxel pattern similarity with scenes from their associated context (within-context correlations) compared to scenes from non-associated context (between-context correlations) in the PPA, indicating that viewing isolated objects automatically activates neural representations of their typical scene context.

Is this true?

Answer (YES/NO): NO